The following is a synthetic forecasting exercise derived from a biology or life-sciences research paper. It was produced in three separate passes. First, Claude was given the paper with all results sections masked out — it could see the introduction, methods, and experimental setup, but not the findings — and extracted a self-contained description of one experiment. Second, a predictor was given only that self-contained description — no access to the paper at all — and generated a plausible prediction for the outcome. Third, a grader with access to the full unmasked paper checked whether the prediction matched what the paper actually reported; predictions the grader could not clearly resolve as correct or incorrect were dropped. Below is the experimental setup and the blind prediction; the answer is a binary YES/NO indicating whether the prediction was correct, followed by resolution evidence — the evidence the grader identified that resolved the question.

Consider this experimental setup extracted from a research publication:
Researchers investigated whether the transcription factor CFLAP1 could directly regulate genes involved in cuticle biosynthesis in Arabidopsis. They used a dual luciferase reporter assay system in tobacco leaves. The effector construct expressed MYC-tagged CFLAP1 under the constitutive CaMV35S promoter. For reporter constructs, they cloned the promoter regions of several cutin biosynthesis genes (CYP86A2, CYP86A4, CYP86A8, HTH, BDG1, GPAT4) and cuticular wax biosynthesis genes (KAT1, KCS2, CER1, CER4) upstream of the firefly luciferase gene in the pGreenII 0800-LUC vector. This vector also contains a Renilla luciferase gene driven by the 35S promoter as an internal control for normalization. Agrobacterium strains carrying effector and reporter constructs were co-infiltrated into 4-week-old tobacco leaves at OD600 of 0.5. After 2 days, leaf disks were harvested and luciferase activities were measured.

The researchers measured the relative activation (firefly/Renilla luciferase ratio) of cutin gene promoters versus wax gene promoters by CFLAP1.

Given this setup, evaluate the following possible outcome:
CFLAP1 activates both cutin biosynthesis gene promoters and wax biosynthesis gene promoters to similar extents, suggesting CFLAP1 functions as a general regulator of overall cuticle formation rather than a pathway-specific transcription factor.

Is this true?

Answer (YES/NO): NO